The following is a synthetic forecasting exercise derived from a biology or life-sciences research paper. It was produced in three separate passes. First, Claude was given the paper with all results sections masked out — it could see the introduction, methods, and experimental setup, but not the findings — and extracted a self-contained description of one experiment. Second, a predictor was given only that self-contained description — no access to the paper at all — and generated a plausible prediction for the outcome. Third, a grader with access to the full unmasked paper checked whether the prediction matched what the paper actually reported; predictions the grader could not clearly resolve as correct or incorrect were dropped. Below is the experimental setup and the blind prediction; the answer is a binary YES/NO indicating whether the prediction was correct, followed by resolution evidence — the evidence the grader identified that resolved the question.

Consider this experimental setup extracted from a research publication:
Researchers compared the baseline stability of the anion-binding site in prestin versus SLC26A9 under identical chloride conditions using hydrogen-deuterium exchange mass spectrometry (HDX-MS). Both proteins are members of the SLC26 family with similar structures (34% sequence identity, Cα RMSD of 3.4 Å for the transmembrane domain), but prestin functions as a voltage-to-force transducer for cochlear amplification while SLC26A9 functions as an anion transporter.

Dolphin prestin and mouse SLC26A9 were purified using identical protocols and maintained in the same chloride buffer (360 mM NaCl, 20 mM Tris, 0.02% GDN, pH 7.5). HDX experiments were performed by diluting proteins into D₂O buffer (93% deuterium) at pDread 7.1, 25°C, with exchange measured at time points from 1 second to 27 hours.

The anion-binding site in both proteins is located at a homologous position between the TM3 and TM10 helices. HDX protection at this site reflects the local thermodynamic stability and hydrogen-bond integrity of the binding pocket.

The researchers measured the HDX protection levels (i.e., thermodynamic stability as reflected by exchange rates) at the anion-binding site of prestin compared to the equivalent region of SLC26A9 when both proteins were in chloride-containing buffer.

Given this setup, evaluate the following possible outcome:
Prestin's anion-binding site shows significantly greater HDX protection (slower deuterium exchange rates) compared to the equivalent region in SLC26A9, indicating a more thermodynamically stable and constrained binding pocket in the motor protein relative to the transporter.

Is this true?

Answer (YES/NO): NO